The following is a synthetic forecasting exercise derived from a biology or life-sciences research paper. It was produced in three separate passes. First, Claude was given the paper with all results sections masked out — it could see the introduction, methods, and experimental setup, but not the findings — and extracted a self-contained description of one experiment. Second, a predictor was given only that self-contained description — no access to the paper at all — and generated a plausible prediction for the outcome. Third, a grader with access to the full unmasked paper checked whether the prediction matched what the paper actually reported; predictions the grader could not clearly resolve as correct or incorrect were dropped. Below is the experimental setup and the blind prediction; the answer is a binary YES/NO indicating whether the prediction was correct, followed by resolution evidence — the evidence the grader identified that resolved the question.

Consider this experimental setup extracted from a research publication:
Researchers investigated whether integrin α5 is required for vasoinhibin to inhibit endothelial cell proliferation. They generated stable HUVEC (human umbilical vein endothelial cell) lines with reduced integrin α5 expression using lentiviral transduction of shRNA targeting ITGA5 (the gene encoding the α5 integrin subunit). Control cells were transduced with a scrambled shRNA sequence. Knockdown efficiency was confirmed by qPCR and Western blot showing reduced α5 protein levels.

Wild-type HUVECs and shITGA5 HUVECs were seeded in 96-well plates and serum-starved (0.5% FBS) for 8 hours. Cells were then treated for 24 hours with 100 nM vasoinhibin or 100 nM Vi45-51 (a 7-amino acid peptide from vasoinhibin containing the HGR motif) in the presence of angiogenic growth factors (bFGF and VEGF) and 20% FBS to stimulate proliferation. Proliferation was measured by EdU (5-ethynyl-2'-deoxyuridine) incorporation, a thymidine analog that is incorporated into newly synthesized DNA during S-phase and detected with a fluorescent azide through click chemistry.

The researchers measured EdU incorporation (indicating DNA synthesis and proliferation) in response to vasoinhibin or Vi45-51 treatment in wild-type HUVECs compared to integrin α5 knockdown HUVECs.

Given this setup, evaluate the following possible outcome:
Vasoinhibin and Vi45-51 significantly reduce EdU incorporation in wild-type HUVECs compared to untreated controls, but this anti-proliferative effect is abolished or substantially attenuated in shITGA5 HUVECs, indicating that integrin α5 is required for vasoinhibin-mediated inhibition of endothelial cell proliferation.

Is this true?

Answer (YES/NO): YES